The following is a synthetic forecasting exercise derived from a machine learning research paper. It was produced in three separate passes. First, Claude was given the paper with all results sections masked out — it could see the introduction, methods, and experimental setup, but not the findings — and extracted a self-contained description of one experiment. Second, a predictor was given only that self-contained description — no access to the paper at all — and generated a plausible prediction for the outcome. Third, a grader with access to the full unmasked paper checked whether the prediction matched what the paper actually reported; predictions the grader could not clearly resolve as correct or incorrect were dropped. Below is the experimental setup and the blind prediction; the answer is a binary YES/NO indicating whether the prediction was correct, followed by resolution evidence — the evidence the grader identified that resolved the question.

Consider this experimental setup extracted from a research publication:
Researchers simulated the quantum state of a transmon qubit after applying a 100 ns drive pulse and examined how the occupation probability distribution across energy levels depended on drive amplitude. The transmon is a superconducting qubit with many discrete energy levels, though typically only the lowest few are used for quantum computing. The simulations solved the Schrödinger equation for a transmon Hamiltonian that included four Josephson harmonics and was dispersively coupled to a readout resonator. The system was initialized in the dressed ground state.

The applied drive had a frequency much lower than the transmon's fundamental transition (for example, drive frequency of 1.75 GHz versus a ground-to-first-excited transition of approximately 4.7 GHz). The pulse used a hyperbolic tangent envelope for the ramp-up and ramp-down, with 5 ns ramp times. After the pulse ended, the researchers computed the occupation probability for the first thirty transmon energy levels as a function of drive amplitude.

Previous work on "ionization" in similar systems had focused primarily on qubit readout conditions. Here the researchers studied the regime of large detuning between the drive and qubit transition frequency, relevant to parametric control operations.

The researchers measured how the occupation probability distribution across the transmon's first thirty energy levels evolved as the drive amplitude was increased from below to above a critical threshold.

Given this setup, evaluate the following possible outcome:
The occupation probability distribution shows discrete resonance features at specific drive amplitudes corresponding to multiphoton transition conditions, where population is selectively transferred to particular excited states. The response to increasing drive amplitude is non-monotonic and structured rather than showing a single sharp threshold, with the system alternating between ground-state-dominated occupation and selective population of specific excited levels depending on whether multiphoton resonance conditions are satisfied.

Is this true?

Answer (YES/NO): NO